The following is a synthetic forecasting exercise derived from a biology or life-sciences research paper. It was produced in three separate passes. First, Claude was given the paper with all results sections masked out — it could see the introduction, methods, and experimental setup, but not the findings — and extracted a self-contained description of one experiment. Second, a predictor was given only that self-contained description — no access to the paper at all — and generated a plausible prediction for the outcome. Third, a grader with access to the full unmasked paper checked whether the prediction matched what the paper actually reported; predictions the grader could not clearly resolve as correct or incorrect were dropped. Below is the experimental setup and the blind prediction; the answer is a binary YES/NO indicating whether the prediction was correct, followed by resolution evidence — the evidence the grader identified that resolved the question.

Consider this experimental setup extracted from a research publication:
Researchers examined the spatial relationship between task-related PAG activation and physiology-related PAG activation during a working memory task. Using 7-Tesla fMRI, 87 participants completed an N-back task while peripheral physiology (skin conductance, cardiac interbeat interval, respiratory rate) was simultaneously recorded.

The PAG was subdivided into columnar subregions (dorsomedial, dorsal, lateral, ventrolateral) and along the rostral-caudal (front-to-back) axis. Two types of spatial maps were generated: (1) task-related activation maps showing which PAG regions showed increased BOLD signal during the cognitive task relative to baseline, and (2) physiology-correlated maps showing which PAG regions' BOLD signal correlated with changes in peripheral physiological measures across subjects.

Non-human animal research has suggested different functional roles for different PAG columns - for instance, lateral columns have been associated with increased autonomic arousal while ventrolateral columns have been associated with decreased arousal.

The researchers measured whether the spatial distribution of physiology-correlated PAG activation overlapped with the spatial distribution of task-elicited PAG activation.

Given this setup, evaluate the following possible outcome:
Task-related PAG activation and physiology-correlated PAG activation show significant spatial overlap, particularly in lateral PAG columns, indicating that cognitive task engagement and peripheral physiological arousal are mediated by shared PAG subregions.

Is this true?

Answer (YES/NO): NO